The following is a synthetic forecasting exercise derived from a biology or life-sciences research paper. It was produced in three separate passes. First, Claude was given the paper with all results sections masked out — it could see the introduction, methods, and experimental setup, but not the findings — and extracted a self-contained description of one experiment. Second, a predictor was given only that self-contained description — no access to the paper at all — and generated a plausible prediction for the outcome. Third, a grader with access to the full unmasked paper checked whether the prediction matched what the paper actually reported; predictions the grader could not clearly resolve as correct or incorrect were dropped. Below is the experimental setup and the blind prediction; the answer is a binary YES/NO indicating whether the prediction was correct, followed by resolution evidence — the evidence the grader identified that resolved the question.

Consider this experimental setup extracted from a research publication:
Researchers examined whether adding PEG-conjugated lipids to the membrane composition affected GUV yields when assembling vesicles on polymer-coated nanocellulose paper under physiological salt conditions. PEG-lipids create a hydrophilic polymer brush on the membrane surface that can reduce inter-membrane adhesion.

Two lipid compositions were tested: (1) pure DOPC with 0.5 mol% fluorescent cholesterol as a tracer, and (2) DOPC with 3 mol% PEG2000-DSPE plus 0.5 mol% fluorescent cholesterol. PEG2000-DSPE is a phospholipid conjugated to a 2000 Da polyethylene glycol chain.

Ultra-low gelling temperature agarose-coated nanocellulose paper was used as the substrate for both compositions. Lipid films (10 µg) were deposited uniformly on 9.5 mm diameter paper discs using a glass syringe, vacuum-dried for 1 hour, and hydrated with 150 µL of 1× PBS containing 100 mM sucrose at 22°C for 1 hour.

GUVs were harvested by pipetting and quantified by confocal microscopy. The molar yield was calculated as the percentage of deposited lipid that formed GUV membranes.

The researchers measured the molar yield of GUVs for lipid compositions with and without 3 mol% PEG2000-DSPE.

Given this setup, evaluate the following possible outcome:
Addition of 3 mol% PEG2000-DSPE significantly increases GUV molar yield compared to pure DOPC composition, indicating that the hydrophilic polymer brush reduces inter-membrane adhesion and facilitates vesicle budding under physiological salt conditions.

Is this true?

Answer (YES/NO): YES